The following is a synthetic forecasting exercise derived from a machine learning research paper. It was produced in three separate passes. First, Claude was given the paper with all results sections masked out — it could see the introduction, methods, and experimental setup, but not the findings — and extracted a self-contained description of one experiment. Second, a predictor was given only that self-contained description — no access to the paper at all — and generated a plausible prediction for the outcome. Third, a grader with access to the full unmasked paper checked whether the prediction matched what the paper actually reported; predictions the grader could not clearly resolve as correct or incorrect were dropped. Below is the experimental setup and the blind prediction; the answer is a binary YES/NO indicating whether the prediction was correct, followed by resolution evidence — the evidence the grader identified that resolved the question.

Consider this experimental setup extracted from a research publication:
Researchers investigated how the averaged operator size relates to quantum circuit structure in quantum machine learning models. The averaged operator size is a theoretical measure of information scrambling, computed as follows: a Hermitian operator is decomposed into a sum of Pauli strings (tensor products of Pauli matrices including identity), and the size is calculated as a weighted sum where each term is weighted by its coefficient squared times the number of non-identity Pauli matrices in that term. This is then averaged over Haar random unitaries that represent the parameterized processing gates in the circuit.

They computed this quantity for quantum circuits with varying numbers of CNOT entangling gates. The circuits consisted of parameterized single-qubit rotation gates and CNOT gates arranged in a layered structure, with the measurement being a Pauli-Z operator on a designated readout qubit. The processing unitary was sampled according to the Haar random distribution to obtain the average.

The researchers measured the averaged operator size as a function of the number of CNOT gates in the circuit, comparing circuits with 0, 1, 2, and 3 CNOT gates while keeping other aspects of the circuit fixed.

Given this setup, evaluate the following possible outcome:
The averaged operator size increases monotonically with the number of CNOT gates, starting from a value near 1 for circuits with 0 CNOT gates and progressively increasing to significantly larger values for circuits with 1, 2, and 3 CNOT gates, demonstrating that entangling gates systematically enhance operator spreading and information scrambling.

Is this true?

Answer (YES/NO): NO